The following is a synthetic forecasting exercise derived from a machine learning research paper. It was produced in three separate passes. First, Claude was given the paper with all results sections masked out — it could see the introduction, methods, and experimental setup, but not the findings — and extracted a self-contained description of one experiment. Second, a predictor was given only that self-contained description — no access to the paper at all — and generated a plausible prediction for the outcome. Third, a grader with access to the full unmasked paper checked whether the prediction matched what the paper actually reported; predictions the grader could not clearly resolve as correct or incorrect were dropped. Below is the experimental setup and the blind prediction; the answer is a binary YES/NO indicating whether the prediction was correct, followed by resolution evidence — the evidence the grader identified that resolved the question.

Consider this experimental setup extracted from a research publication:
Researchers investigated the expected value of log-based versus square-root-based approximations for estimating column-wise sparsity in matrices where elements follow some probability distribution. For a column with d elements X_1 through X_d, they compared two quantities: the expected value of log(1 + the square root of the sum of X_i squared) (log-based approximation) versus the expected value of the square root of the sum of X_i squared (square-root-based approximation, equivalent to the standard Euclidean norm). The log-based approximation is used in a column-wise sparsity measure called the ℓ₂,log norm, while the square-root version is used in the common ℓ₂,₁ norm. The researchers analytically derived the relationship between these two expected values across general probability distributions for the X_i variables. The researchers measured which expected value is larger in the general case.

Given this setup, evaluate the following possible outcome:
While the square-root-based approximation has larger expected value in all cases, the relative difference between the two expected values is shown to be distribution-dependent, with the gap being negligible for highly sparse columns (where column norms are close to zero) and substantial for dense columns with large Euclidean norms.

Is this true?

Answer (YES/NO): NO